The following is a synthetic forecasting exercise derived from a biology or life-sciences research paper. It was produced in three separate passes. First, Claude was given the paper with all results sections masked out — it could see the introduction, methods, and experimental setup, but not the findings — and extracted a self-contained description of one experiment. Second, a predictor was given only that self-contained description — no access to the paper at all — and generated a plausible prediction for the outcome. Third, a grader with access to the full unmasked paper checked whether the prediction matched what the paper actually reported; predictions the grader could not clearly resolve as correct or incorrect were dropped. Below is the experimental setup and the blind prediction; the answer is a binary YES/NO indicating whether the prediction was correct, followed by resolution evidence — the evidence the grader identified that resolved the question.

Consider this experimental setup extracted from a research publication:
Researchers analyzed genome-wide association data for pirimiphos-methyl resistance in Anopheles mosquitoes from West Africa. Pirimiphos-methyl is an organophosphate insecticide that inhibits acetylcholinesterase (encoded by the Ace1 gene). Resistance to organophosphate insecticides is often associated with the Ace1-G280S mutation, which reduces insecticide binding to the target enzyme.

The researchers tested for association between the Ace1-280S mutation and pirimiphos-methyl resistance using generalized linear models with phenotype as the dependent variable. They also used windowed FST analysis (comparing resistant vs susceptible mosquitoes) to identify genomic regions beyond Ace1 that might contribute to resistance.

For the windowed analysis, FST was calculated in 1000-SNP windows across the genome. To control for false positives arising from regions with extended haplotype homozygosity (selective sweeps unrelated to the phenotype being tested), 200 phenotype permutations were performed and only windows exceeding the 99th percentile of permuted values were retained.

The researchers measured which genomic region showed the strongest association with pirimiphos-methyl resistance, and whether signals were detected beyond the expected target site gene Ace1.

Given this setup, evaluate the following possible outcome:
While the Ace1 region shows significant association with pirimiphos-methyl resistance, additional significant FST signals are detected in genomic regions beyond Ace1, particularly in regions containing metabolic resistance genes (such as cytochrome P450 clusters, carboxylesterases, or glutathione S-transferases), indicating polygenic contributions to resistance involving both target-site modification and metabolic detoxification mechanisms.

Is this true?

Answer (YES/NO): YES